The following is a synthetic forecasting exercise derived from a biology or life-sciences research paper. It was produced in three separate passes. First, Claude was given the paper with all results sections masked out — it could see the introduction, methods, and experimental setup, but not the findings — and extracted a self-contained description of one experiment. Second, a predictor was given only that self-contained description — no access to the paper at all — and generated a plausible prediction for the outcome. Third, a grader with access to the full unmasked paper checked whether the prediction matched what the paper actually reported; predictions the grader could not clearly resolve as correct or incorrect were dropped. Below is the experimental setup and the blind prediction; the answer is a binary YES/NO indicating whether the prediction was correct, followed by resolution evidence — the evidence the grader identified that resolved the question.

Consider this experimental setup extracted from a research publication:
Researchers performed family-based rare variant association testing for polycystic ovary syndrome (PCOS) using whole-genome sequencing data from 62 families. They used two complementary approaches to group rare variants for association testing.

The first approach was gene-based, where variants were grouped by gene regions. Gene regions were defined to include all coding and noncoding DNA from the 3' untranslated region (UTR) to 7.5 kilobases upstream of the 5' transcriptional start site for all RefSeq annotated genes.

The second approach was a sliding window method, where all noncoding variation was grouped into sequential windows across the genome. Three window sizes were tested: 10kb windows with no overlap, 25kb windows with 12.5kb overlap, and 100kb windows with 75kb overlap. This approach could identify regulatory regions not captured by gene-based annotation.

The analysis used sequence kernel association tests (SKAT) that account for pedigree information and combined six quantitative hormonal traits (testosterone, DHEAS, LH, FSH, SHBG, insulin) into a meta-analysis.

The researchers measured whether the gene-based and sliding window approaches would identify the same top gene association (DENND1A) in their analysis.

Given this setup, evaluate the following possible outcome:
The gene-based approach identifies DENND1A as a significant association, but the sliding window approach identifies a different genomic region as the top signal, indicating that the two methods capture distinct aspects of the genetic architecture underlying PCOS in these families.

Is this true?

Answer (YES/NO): NO